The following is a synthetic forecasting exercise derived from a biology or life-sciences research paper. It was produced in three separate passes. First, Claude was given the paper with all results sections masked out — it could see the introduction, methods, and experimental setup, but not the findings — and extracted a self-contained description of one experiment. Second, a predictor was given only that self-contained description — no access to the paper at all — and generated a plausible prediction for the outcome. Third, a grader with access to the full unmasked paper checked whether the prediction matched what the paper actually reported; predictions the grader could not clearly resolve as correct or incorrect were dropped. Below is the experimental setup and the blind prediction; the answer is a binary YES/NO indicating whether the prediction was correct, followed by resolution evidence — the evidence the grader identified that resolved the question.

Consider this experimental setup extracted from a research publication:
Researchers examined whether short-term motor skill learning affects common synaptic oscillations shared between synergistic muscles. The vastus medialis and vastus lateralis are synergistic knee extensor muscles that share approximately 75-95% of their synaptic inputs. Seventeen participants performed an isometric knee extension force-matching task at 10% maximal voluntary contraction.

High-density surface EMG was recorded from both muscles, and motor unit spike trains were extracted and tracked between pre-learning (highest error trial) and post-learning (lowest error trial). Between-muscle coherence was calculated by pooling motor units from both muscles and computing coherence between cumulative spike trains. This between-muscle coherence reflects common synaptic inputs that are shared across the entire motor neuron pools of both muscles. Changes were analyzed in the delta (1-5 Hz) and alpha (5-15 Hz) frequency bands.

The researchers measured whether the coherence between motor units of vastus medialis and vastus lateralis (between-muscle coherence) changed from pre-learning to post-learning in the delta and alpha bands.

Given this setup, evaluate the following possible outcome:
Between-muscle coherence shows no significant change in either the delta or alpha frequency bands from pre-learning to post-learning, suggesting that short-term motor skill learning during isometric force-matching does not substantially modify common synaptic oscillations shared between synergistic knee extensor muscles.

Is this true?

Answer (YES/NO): NO